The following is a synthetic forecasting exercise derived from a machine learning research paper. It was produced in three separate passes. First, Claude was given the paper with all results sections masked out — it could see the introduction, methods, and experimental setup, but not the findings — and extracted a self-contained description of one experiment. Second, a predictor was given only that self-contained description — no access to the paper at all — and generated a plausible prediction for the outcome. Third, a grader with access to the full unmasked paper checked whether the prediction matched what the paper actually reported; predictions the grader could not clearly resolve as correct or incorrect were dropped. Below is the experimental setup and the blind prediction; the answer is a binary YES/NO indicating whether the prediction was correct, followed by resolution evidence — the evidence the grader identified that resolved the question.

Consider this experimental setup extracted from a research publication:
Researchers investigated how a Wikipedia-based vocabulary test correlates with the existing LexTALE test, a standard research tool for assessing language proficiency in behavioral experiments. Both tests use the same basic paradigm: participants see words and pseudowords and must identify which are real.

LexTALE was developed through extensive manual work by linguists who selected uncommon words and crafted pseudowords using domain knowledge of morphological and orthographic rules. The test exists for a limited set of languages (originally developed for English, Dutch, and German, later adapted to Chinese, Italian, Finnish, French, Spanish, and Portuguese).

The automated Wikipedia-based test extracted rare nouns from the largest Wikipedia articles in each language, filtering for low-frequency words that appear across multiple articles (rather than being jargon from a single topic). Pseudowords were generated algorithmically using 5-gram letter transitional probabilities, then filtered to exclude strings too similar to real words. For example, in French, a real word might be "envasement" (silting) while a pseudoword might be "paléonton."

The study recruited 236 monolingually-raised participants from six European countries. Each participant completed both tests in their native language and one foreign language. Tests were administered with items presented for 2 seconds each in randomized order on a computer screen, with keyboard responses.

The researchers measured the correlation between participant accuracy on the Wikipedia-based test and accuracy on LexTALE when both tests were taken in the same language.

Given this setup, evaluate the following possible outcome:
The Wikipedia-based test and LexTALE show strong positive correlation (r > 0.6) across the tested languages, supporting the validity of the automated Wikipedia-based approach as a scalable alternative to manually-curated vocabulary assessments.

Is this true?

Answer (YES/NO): YES